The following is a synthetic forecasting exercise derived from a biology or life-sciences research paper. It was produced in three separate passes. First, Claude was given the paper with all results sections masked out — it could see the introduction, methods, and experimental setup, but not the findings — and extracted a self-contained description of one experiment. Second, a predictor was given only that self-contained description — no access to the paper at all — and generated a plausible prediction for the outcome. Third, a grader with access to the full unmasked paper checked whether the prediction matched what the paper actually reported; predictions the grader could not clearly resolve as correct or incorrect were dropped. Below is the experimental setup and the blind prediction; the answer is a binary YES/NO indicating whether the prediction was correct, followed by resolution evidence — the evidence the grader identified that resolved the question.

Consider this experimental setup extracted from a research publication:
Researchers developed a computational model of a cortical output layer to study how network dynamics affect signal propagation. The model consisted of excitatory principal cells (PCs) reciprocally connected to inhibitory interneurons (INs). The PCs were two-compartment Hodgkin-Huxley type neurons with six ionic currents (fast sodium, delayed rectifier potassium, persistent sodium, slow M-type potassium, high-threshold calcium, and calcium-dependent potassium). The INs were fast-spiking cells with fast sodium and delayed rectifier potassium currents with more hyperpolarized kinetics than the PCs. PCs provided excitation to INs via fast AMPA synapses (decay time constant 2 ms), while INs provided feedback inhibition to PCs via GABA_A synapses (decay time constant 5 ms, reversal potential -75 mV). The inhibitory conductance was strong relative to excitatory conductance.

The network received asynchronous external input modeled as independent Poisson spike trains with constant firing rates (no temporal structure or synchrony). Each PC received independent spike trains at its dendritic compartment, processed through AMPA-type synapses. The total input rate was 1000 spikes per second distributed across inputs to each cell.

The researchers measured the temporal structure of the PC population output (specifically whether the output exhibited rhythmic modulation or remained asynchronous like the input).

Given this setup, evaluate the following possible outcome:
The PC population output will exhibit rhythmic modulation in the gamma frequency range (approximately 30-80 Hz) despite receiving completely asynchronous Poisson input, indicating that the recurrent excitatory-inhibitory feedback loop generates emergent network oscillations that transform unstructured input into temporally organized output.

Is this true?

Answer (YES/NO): NO